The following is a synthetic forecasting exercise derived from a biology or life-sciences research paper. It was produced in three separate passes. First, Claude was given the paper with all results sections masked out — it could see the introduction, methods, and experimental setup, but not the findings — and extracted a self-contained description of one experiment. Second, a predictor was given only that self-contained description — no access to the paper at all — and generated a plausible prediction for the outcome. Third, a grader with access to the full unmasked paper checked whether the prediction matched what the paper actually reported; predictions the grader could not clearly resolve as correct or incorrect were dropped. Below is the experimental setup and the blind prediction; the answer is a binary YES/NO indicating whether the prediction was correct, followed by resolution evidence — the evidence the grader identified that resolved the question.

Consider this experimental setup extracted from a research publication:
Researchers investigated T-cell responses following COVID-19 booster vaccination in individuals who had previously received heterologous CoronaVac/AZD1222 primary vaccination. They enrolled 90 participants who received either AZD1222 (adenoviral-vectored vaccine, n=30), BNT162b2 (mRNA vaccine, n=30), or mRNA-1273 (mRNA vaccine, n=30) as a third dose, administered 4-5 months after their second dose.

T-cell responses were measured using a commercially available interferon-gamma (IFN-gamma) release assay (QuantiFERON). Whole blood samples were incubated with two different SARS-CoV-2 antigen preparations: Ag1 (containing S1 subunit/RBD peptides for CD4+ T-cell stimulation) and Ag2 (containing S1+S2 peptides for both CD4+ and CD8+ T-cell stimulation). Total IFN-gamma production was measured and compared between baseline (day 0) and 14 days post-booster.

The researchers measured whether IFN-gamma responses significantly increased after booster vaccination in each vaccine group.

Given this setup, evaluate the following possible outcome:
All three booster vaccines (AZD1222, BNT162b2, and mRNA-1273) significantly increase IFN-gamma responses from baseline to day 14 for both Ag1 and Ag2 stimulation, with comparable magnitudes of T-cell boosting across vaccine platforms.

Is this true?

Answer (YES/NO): NO